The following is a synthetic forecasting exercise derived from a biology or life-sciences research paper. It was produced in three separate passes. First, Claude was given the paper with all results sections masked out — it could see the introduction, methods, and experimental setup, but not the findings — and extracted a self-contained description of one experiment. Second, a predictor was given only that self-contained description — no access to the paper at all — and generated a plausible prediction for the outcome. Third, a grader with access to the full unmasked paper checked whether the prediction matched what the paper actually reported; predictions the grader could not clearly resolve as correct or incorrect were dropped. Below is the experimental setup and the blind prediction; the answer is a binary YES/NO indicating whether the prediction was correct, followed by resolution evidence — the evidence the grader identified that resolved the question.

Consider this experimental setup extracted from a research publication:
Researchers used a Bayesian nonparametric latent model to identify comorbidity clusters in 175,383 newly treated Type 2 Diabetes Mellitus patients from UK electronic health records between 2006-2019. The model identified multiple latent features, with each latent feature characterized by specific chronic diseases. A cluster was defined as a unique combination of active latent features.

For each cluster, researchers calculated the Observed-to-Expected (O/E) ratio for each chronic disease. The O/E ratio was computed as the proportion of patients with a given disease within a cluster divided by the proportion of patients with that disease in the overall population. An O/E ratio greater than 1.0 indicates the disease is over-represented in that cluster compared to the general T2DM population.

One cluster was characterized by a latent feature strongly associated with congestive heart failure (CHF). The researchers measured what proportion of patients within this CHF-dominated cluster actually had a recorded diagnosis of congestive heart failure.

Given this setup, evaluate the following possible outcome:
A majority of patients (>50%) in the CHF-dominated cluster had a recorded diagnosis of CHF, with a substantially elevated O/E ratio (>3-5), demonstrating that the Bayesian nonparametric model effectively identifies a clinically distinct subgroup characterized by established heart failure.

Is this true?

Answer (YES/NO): YES